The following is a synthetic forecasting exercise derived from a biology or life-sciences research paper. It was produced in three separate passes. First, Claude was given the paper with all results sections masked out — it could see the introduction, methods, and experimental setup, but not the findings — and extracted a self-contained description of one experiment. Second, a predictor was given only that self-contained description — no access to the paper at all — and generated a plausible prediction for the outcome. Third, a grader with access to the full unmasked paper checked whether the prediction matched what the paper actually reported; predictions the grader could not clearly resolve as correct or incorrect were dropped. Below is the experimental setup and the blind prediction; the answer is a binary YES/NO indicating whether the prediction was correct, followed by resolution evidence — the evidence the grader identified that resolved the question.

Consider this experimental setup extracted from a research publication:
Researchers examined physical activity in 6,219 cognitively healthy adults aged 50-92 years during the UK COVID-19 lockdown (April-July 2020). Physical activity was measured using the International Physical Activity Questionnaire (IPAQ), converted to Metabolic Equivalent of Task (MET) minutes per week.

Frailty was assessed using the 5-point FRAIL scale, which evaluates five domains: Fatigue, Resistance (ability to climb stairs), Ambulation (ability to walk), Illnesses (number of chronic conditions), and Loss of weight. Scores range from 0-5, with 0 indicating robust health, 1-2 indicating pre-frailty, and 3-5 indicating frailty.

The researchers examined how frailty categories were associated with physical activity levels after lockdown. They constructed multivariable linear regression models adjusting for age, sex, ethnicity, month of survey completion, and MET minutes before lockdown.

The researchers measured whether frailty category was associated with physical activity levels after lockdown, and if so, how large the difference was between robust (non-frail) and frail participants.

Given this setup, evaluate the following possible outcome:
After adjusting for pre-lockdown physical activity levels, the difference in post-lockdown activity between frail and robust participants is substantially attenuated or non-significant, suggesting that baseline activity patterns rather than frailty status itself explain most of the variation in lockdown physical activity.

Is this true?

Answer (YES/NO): NO